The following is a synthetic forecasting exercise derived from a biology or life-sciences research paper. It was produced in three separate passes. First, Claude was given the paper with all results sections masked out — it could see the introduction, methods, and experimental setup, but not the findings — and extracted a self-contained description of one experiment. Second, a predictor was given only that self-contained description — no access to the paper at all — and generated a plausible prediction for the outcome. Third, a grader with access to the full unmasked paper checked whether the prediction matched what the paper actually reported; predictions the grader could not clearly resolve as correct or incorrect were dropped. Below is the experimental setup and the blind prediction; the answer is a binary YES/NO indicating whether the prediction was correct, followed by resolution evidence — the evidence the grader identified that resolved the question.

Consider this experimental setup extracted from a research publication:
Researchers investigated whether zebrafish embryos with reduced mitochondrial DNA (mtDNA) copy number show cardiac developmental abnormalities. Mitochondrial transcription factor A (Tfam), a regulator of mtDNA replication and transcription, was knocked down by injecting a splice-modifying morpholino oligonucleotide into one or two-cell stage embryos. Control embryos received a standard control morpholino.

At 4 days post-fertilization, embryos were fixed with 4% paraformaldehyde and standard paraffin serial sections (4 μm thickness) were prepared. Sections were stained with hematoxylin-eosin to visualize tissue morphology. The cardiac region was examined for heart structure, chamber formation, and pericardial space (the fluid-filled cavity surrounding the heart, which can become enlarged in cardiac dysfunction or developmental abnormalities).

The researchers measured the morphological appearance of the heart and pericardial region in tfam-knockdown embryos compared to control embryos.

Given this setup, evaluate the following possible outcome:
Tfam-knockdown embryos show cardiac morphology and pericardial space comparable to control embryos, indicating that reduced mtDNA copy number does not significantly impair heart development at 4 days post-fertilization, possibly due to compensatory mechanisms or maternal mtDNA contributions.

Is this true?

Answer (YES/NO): NO